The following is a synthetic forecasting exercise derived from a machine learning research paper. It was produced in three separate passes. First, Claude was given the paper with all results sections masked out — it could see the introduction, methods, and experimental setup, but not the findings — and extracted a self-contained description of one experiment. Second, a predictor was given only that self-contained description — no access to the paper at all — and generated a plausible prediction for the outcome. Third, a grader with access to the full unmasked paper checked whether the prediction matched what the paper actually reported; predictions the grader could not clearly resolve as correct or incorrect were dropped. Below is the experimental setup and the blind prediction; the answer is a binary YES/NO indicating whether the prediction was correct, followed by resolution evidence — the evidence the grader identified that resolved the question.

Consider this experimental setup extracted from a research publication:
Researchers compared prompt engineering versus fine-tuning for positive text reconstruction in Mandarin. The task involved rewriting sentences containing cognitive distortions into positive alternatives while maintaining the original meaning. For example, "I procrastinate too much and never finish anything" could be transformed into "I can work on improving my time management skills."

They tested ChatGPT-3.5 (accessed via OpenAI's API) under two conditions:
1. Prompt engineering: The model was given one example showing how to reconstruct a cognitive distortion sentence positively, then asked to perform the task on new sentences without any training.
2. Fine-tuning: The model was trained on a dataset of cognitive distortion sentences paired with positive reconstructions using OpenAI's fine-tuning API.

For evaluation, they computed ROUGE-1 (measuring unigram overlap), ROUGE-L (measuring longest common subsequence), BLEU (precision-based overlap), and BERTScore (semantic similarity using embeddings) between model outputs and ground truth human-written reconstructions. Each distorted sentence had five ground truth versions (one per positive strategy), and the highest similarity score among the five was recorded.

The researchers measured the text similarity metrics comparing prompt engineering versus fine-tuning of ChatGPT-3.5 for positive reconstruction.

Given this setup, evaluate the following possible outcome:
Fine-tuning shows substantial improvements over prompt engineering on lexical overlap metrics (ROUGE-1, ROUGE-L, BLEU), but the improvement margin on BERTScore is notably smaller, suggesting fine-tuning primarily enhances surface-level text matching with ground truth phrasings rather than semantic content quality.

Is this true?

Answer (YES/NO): NO